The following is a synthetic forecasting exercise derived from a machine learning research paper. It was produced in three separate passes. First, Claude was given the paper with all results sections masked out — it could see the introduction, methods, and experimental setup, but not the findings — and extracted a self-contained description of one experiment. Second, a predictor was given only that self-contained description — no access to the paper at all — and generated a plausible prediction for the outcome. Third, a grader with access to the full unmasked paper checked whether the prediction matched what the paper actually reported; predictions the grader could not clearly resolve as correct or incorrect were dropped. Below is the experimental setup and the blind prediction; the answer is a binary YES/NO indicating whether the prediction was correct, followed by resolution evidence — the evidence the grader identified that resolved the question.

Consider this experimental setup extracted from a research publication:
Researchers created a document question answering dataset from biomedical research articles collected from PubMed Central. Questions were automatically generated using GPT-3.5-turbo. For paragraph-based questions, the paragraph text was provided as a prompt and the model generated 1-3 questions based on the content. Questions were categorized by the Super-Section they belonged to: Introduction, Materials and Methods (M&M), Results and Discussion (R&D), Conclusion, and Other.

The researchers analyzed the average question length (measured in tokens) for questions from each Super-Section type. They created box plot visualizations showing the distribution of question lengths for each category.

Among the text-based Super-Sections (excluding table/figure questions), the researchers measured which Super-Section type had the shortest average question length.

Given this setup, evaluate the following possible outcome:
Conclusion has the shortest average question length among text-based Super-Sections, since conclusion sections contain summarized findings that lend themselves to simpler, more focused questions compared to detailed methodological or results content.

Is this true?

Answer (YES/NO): NO